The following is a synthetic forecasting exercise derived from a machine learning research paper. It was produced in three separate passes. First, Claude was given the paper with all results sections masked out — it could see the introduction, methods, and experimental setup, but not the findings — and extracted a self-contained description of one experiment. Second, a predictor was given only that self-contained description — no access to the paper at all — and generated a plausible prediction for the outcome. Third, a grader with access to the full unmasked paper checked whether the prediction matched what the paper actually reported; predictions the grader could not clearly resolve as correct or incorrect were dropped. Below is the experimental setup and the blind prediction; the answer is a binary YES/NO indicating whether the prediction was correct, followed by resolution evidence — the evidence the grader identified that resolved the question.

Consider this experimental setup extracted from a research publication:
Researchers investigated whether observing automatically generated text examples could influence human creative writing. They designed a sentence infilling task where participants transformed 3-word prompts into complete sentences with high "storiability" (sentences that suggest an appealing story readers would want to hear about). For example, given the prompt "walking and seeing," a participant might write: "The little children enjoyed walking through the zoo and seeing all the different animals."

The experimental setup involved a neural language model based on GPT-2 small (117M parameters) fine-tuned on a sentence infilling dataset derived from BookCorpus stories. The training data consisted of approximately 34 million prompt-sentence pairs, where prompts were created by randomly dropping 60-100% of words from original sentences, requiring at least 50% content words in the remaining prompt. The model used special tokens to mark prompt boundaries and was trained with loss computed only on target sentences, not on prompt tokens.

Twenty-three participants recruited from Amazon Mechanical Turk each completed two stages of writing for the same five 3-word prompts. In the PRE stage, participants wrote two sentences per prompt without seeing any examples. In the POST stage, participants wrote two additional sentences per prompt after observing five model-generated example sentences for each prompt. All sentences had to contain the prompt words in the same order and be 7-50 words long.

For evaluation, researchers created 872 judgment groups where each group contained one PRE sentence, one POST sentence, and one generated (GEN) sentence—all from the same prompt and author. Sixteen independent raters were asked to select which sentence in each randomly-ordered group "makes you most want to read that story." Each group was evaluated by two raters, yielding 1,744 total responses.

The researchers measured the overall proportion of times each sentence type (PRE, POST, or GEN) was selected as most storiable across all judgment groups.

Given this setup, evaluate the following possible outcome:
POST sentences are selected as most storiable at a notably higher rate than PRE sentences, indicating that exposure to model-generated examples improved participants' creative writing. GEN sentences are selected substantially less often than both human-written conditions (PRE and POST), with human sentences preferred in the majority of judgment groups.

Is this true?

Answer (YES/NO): NO